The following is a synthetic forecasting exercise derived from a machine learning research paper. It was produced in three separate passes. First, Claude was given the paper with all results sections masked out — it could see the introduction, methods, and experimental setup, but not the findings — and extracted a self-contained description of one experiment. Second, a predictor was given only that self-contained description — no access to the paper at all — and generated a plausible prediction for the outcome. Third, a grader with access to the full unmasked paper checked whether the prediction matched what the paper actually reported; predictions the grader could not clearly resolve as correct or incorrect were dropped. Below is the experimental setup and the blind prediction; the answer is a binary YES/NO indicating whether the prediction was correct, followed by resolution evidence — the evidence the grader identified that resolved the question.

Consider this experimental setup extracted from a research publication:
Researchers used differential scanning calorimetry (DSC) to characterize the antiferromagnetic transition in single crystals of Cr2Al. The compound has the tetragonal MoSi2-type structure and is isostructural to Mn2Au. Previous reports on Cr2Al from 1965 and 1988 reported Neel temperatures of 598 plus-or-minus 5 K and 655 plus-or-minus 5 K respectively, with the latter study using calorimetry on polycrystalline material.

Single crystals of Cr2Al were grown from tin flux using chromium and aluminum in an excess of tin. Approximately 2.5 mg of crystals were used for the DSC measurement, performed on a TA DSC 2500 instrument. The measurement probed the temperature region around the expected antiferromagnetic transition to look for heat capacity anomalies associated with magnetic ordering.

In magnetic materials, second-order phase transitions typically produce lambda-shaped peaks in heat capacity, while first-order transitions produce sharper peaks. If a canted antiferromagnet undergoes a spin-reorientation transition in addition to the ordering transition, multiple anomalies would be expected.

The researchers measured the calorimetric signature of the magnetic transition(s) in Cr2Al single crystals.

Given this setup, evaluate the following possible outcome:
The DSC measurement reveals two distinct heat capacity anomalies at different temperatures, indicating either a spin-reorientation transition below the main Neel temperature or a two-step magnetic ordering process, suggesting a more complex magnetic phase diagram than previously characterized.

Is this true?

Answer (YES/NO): NO